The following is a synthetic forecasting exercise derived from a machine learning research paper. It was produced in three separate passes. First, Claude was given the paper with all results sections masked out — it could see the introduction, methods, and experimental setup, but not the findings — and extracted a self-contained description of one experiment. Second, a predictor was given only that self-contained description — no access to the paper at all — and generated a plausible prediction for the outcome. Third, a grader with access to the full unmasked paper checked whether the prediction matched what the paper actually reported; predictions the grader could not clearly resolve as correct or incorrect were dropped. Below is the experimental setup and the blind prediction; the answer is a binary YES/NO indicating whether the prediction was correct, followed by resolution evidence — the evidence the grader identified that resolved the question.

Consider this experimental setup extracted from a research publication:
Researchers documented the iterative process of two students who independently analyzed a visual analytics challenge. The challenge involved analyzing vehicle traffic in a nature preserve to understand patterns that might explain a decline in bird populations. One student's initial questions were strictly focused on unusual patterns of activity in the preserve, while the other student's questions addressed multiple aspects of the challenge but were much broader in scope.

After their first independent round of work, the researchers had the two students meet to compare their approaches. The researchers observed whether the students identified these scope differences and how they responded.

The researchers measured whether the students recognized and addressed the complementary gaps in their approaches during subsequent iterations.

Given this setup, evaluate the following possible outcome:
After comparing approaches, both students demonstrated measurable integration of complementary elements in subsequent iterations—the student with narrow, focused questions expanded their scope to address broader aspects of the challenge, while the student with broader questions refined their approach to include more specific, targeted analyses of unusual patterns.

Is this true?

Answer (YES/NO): YES